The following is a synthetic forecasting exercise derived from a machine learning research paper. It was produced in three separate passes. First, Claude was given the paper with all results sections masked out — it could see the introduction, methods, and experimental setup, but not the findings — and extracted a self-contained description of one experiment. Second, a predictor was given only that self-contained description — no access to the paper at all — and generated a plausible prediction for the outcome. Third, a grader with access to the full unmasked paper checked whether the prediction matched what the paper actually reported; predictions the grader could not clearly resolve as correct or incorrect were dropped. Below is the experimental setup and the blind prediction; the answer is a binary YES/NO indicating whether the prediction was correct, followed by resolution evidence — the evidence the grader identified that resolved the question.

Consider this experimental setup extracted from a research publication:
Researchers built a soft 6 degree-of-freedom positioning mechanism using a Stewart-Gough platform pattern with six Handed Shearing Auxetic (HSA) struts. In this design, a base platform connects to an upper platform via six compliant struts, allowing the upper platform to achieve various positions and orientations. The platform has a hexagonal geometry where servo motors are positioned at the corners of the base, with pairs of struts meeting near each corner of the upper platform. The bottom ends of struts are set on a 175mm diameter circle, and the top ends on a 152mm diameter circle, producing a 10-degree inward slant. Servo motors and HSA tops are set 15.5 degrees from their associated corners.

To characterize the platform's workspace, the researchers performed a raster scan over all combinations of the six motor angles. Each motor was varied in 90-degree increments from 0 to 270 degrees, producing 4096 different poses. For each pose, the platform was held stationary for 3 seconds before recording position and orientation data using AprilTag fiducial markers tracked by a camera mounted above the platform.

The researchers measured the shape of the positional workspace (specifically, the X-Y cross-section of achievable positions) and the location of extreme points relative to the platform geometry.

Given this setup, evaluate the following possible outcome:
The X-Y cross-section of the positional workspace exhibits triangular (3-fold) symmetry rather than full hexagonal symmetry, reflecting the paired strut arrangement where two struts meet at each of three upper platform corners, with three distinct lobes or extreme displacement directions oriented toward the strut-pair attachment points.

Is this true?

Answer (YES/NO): NO